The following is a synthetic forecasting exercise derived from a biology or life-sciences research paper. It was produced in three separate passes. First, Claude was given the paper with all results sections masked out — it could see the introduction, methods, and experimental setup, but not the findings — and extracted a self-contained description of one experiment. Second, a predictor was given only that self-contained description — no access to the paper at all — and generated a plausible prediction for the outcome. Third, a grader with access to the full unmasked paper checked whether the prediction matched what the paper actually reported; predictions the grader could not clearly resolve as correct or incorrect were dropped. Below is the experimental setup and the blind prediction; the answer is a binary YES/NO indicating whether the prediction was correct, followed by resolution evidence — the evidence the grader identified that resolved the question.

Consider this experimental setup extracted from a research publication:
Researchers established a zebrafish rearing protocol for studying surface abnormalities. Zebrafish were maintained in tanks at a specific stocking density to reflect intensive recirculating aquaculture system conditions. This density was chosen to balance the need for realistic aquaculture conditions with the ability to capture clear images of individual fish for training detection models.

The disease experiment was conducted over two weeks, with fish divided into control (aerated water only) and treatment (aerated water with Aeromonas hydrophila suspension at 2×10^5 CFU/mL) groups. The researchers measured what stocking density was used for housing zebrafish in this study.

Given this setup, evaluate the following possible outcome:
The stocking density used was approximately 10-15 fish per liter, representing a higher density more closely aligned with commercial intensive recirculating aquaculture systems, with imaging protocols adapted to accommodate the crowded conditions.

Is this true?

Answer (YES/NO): NO